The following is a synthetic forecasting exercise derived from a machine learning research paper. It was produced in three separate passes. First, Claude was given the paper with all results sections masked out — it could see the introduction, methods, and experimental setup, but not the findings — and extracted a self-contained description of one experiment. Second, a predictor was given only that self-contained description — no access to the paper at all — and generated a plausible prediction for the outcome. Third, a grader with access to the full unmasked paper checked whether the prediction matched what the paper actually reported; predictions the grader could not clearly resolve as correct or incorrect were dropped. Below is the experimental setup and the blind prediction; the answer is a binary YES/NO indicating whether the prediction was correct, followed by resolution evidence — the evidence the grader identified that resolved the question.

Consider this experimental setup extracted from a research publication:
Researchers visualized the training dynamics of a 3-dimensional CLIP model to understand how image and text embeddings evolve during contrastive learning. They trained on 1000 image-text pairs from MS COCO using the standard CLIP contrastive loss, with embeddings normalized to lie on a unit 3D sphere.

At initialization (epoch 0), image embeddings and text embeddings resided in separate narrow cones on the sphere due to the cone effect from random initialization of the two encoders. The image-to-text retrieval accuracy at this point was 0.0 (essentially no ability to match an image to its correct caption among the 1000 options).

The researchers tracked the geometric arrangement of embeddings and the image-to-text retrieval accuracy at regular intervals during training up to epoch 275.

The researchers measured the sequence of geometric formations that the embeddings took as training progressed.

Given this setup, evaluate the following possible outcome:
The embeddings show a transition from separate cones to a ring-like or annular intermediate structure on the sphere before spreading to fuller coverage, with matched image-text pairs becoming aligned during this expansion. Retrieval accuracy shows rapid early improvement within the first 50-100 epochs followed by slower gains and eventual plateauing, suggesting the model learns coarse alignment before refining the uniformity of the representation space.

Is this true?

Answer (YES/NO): NO